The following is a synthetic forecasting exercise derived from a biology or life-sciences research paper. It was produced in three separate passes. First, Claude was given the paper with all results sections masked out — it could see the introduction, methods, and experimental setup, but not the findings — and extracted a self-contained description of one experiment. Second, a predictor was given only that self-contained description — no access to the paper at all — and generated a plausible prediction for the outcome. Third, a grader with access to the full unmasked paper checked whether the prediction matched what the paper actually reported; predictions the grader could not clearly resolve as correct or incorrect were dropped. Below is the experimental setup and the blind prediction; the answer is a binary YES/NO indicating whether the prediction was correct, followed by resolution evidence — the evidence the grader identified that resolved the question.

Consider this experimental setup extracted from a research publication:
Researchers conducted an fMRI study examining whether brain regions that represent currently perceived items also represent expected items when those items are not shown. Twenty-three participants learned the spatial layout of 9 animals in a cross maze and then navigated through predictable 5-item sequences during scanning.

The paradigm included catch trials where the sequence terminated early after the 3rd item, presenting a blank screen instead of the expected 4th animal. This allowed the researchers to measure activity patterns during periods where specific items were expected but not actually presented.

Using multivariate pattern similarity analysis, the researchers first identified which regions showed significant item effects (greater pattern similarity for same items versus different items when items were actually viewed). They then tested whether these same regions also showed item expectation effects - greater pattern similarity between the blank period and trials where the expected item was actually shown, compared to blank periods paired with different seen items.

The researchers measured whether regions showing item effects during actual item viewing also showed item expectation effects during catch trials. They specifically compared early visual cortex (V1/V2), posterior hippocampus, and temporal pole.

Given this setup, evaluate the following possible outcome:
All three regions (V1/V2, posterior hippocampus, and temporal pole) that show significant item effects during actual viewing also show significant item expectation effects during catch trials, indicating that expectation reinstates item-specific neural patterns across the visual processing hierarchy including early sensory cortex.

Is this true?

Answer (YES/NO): NO